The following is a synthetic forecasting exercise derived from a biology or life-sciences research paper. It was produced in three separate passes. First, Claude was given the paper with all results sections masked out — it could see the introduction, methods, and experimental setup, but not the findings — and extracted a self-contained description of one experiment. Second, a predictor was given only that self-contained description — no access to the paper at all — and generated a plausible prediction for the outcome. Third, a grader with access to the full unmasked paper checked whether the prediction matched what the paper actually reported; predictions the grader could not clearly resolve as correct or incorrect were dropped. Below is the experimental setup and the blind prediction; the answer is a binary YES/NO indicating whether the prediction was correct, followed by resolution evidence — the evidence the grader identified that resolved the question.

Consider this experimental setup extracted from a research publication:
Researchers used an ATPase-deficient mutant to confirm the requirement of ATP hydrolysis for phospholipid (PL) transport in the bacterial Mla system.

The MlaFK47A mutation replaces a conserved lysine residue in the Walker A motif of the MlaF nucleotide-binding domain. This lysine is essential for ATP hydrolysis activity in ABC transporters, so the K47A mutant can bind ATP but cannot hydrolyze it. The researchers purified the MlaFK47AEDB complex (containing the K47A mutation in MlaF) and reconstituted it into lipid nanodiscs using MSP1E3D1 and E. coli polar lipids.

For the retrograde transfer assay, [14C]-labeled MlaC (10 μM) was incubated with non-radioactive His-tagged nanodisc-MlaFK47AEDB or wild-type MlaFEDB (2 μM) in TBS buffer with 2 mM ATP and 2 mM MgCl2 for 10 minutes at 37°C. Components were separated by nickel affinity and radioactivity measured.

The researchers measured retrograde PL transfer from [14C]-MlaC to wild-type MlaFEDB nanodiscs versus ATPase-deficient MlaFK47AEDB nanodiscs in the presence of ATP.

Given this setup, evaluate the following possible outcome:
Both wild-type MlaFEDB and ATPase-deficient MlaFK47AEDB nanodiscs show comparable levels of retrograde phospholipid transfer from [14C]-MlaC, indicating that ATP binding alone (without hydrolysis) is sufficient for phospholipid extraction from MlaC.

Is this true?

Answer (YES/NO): NO